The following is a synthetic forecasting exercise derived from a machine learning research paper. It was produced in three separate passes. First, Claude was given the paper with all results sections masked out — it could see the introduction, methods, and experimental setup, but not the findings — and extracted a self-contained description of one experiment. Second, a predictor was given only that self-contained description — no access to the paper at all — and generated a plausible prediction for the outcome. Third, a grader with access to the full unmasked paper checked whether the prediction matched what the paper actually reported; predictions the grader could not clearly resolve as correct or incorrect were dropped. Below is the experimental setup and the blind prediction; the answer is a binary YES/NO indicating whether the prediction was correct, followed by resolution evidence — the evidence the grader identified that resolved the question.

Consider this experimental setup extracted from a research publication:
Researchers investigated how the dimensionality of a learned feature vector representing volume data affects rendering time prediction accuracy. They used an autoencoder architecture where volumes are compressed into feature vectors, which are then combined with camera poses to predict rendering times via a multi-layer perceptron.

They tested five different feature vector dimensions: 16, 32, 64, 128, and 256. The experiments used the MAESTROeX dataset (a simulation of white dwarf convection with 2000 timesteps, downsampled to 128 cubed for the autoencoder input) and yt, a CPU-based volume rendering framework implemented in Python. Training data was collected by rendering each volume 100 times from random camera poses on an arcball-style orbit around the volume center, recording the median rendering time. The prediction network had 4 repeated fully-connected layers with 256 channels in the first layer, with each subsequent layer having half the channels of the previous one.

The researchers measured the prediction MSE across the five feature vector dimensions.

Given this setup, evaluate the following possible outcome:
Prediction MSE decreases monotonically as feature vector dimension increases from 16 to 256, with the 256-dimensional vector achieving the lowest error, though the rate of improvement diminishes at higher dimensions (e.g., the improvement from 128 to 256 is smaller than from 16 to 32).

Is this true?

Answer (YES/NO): YES